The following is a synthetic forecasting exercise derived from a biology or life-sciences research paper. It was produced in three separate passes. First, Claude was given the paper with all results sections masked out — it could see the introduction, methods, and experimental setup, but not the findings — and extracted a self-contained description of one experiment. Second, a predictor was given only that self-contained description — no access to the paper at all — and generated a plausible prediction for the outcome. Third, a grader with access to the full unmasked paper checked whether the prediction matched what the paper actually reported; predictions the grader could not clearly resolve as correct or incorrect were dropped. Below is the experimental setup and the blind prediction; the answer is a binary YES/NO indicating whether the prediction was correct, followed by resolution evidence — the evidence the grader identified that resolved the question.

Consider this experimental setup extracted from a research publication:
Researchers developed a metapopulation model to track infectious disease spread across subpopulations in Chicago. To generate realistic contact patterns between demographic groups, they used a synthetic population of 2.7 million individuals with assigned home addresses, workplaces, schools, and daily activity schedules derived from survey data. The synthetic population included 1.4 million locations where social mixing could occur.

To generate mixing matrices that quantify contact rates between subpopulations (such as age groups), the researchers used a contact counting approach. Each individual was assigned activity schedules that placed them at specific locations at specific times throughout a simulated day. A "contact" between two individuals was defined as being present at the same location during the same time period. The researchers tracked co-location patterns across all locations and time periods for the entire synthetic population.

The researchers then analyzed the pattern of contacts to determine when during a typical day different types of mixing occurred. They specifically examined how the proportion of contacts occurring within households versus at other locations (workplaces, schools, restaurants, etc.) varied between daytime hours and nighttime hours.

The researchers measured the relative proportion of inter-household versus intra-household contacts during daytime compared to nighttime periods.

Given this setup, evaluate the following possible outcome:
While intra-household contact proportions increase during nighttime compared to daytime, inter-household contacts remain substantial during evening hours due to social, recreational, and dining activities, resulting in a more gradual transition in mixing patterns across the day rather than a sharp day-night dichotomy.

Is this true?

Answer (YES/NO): NO